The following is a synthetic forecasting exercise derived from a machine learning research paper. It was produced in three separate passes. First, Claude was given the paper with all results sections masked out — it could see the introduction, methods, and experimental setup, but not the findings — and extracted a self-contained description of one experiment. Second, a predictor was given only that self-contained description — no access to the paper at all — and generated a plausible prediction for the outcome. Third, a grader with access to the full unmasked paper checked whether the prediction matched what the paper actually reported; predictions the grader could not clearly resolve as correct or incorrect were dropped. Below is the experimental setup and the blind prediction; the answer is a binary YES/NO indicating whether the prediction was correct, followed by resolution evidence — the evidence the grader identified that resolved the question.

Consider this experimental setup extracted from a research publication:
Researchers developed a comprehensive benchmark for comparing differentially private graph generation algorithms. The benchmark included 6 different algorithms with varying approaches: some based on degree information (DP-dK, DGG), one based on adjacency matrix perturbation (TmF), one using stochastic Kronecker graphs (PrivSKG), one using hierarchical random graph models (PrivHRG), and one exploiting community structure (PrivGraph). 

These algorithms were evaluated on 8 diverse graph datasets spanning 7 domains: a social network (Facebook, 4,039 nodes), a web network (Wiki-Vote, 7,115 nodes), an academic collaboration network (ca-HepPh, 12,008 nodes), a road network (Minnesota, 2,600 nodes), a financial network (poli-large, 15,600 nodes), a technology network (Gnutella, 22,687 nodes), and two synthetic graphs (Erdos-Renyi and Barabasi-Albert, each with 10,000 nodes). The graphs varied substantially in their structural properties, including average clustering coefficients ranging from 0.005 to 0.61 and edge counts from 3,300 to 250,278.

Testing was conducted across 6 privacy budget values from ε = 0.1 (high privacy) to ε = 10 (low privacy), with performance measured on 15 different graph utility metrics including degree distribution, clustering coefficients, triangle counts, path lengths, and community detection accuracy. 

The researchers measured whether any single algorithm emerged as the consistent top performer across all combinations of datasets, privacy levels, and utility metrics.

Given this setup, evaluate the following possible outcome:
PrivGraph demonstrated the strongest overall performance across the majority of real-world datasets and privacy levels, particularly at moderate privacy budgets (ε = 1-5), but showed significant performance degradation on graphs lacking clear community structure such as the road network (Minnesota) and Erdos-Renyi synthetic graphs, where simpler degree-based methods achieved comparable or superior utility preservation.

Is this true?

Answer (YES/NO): NO